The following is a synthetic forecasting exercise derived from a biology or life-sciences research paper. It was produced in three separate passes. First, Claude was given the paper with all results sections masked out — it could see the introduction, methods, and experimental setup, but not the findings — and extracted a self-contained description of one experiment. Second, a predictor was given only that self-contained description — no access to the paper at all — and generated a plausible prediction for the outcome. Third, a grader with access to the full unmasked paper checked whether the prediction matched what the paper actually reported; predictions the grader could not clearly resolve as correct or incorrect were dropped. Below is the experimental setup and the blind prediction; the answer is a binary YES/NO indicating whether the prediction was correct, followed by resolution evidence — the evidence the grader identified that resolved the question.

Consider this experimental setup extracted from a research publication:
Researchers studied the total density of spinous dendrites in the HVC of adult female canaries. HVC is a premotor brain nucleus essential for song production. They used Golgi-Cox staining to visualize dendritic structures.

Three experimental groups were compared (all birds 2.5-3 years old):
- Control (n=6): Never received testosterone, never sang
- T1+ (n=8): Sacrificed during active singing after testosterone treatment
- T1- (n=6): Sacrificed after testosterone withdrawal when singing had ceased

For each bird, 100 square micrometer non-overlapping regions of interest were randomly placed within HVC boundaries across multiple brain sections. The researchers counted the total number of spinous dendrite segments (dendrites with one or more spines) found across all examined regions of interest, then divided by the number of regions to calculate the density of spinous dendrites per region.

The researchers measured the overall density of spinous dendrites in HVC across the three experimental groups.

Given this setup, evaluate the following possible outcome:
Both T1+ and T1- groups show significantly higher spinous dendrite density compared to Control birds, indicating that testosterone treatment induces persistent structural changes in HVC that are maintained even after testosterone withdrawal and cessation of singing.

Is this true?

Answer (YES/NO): NO